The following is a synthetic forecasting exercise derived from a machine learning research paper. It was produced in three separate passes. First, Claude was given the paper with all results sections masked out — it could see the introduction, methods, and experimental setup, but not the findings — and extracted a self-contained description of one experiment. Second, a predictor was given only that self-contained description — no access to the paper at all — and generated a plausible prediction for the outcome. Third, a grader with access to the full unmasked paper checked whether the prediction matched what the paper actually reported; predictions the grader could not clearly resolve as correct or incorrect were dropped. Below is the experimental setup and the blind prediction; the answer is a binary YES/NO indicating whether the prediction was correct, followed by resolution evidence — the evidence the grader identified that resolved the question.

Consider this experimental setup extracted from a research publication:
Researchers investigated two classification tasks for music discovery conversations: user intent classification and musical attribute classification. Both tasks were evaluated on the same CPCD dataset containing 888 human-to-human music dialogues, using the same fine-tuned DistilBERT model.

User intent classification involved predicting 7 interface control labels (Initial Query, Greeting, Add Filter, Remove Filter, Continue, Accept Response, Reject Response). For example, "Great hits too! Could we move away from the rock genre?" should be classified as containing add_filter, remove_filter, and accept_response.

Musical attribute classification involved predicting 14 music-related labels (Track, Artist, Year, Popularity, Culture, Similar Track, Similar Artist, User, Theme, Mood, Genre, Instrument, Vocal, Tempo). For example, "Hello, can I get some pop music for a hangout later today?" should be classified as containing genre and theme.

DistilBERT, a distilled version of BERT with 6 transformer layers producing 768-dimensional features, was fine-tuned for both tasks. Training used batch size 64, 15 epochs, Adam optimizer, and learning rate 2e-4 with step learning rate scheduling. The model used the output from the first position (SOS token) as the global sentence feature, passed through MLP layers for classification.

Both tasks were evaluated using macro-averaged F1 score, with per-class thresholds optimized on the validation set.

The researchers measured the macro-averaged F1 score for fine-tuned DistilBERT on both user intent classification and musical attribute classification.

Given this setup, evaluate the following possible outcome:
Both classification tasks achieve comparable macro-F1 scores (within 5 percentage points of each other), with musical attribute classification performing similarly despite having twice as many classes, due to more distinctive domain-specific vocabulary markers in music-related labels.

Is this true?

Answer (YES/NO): NO